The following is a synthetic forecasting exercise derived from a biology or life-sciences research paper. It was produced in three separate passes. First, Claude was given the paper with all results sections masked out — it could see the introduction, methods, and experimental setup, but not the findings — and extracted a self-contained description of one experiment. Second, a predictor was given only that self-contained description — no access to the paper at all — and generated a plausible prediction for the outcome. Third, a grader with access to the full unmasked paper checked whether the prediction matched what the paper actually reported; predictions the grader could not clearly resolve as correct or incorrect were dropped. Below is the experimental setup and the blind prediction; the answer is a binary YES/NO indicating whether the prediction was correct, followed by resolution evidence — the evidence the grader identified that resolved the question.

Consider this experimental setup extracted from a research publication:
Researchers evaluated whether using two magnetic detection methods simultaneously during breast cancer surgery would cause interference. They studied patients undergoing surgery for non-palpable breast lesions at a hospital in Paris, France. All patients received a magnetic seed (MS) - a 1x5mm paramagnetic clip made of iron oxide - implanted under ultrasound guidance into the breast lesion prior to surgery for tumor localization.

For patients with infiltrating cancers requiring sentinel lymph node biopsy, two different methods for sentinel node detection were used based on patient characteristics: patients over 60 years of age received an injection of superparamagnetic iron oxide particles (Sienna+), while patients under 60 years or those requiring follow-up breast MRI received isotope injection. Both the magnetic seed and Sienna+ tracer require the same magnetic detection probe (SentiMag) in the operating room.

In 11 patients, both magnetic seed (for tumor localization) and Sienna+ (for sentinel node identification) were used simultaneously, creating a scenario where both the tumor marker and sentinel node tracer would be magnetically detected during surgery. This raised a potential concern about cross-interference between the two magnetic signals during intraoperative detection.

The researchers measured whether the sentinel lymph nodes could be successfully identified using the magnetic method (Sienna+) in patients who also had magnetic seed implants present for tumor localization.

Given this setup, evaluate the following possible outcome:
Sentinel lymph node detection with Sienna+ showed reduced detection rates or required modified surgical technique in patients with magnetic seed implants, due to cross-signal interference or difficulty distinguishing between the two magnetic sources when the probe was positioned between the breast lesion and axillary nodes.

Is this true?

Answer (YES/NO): NO